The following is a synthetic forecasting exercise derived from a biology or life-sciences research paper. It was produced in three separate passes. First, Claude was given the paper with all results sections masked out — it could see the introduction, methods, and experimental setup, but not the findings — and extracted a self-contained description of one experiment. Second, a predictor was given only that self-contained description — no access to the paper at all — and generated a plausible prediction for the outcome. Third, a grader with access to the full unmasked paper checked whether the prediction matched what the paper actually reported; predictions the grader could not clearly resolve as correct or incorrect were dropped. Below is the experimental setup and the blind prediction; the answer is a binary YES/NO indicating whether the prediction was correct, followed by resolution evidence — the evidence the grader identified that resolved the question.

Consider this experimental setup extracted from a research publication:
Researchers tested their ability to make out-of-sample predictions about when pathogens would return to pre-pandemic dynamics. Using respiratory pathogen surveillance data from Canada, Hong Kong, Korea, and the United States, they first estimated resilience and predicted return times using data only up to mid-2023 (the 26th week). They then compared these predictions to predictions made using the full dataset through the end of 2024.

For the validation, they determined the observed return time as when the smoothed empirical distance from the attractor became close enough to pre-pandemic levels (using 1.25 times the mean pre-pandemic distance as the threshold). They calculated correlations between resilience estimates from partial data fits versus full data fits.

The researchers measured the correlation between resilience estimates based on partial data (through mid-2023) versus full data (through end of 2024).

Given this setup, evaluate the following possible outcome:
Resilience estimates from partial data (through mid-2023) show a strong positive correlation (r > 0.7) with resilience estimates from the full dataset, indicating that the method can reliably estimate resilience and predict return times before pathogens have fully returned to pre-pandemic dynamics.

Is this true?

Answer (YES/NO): NO